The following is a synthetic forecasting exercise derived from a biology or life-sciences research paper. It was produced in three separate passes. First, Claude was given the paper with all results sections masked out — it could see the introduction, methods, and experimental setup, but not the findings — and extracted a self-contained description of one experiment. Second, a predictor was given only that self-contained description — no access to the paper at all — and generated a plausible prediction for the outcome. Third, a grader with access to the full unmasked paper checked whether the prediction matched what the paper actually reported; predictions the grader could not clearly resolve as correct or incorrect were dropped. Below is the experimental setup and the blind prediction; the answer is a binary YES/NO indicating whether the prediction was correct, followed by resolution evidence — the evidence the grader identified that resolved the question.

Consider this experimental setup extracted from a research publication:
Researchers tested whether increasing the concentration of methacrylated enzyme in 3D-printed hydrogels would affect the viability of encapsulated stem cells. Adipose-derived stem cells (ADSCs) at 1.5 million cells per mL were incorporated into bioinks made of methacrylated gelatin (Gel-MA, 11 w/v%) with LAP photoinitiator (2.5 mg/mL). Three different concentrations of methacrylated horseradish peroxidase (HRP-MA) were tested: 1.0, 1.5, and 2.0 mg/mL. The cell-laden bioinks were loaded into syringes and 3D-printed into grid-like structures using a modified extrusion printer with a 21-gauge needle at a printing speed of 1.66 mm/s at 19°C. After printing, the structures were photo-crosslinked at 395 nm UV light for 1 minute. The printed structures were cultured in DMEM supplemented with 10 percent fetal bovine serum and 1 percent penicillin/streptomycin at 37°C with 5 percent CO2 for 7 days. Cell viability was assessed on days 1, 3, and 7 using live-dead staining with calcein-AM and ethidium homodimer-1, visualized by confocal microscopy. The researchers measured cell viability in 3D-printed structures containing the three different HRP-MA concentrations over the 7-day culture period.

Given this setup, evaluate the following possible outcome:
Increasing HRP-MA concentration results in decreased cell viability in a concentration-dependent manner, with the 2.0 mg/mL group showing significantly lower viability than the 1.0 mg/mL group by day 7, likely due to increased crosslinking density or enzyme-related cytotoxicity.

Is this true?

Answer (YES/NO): NO